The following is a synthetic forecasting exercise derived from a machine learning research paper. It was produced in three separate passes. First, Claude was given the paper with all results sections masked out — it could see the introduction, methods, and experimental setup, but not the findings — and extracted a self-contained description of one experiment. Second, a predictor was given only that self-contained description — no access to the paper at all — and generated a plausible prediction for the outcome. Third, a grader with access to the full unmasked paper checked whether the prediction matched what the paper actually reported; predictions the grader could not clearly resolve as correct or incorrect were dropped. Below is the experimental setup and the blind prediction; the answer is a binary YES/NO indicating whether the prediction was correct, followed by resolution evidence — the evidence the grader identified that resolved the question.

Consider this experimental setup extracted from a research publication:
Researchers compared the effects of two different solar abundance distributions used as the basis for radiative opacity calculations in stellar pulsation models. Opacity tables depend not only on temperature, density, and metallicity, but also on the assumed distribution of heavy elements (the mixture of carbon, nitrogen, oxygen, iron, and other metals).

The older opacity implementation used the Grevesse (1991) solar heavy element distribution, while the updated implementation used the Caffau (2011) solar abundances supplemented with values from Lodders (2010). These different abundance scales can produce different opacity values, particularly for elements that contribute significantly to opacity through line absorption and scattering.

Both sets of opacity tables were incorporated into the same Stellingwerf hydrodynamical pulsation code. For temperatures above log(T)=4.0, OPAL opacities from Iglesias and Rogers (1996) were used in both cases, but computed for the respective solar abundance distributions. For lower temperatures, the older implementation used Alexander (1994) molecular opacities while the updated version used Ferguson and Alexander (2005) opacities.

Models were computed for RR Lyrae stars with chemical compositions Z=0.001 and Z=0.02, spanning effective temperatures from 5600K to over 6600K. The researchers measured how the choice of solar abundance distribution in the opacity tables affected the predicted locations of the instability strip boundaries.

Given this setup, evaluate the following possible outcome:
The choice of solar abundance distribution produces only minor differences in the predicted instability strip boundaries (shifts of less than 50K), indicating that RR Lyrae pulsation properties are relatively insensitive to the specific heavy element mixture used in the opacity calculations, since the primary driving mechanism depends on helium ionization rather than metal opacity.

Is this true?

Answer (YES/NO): NO